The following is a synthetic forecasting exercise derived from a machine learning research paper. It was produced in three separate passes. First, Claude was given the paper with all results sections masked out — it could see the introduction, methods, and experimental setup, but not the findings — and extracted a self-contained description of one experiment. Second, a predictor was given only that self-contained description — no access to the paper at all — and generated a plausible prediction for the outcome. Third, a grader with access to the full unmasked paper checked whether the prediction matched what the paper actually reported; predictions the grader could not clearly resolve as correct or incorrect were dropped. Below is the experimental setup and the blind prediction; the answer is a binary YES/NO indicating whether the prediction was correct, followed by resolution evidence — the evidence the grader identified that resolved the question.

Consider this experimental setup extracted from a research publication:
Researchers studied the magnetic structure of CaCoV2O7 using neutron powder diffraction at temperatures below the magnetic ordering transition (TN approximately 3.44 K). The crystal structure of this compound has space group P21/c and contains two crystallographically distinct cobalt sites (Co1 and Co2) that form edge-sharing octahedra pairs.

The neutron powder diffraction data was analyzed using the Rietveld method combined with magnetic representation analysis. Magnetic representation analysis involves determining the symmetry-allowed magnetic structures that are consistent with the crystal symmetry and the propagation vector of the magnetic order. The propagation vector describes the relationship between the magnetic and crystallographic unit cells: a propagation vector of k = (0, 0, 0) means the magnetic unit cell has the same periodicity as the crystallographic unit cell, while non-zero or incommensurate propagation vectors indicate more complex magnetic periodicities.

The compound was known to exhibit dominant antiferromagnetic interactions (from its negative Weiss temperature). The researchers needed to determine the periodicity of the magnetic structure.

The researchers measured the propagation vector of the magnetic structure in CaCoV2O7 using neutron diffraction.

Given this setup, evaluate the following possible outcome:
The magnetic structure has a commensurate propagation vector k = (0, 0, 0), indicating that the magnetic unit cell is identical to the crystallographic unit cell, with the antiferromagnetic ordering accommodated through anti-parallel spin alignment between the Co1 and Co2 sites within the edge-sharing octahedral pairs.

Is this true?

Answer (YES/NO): NO